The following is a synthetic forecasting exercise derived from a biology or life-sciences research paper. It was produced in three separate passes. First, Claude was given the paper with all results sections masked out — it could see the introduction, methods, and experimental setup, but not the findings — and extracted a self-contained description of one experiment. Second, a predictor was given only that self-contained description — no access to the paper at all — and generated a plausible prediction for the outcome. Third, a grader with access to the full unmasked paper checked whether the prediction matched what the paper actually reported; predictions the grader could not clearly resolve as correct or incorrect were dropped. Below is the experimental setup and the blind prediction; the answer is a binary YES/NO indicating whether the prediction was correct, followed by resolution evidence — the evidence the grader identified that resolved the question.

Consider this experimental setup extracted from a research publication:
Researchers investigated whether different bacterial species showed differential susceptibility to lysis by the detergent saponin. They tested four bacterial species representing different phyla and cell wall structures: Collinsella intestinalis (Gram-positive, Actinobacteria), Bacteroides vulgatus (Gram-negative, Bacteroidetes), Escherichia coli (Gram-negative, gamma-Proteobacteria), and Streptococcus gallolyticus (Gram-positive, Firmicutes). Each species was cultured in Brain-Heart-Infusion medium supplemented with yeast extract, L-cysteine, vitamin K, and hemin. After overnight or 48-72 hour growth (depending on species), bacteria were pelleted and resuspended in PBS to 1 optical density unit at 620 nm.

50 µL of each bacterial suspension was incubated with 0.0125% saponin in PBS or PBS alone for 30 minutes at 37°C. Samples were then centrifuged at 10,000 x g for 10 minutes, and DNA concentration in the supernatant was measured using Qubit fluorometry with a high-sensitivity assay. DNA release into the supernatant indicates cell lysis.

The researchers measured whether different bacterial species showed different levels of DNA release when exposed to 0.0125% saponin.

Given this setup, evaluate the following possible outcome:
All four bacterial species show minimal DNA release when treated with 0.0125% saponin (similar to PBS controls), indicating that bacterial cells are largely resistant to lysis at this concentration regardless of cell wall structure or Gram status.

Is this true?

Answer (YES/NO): YES